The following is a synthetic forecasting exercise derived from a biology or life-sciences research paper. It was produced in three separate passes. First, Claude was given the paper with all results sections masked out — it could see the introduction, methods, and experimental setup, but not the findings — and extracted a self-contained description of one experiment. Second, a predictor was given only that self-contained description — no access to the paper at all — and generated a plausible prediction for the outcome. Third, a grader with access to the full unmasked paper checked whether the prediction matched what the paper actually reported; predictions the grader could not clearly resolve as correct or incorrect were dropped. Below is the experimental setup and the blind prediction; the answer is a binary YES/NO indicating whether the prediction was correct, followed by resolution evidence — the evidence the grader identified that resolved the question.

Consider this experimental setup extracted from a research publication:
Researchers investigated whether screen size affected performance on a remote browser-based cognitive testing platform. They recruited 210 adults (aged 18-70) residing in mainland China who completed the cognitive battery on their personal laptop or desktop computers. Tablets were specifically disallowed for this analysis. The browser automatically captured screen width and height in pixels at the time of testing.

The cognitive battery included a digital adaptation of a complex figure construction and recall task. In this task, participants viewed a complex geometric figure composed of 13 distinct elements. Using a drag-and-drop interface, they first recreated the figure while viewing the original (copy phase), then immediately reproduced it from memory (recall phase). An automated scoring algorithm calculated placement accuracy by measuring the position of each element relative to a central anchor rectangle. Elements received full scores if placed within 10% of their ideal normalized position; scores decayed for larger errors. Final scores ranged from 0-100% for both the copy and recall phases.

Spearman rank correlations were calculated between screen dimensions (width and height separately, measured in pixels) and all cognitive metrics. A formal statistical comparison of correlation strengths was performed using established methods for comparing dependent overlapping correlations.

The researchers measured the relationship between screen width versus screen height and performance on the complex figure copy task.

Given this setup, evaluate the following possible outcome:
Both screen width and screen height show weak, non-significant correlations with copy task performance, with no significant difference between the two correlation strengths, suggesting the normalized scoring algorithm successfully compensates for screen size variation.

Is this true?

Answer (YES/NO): NO